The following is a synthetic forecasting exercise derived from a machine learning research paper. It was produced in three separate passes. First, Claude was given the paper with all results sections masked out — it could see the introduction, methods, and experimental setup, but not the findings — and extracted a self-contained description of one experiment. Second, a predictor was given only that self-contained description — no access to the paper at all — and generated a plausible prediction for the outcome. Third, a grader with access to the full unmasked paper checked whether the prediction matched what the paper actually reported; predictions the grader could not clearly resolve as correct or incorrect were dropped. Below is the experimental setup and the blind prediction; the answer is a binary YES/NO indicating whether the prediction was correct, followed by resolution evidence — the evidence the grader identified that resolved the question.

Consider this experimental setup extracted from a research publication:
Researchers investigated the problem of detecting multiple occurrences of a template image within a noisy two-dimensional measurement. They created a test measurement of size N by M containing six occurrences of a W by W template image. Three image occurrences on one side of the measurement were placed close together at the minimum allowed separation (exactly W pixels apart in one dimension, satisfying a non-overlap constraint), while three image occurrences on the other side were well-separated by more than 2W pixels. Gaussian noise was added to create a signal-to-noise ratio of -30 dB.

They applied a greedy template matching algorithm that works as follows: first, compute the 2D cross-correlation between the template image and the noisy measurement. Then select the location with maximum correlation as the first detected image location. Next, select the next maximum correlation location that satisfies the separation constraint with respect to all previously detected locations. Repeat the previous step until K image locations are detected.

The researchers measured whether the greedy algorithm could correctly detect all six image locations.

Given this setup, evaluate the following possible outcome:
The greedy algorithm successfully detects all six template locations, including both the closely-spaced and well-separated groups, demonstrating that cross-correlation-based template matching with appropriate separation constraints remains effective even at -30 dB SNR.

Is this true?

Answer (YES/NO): NO